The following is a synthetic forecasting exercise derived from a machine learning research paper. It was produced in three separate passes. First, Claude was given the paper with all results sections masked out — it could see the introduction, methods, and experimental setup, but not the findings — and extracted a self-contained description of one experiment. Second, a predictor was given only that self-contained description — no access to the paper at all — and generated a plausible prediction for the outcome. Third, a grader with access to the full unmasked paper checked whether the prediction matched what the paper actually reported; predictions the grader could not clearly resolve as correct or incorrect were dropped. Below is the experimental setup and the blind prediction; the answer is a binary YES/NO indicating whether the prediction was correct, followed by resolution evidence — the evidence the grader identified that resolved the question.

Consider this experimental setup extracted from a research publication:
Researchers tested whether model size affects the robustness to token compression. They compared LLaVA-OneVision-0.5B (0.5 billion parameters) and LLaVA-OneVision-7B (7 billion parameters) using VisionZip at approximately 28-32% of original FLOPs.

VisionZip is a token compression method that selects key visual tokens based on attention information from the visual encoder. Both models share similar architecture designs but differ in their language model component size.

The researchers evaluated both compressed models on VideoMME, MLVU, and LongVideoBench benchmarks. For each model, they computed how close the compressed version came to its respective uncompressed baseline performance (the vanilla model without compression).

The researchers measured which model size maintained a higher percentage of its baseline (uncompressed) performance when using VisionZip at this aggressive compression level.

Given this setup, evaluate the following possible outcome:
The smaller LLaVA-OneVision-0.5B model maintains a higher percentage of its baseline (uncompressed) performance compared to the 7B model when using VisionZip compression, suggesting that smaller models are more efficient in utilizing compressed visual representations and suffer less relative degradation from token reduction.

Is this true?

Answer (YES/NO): NO